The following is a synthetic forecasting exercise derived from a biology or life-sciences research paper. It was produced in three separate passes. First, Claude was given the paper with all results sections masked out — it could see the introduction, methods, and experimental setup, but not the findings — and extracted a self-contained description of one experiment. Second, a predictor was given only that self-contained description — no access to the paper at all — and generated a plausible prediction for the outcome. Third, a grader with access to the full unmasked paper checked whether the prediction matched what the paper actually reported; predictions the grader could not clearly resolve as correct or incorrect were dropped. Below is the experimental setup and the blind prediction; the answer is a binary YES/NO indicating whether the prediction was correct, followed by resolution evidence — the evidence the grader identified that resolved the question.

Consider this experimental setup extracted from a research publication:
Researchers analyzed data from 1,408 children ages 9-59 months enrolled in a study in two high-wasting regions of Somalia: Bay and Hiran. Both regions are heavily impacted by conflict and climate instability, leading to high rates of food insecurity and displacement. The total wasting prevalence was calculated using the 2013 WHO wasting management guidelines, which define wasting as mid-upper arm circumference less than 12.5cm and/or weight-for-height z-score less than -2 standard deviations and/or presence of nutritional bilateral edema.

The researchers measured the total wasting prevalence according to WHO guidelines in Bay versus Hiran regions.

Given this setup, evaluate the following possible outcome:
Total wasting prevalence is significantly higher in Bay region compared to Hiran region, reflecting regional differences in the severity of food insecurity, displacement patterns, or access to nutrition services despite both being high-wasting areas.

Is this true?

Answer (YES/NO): NO